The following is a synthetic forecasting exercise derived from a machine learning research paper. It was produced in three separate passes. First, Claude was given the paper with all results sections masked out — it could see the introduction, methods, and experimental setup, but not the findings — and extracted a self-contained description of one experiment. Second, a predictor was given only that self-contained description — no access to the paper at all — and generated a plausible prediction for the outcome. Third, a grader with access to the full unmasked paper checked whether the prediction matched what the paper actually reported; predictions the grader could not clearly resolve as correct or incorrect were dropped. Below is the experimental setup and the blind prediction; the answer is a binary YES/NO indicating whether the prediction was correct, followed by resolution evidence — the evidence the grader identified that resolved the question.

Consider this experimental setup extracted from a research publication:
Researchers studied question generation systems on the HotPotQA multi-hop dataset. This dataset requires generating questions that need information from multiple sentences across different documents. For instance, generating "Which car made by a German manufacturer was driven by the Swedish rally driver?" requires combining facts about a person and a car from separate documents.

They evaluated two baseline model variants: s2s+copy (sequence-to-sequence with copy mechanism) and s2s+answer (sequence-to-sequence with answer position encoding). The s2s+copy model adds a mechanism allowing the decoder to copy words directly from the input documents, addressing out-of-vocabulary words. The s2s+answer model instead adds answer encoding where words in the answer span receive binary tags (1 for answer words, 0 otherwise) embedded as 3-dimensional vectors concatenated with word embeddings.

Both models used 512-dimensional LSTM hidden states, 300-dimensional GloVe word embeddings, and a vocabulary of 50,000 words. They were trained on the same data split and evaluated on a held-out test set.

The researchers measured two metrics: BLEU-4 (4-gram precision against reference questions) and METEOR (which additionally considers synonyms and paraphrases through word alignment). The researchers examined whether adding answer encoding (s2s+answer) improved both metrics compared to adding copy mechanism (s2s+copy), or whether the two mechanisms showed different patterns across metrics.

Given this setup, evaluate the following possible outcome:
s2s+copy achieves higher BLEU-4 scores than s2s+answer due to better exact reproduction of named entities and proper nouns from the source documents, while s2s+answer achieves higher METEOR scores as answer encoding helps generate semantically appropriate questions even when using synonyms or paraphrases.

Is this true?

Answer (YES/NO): NO